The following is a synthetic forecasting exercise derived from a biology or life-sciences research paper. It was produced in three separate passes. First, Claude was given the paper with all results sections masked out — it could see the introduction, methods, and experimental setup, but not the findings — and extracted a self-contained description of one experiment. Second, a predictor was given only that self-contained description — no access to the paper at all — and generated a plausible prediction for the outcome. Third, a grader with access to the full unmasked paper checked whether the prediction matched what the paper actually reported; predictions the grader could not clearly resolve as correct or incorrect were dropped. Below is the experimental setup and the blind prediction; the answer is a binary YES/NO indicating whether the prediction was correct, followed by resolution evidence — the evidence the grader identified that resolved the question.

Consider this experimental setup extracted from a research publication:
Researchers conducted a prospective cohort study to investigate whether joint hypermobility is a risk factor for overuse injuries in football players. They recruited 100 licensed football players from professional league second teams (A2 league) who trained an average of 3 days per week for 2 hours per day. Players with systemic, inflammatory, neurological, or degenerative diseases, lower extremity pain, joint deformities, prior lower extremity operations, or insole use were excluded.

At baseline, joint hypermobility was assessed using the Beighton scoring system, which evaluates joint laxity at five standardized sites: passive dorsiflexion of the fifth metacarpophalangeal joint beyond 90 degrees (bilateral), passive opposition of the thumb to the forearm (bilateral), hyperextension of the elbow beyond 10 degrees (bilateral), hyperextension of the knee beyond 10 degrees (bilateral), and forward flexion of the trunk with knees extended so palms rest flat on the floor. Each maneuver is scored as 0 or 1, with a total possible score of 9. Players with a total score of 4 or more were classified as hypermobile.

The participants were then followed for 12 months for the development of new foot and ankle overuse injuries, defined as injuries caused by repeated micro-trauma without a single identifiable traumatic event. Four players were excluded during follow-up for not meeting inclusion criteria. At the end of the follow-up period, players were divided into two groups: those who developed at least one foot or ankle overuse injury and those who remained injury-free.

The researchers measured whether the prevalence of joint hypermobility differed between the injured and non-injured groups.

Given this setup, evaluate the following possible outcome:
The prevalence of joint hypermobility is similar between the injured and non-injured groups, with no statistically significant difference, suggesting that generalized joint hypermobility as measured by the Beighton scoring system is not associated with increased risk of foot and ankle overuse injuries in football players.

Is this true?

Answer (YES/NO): YES